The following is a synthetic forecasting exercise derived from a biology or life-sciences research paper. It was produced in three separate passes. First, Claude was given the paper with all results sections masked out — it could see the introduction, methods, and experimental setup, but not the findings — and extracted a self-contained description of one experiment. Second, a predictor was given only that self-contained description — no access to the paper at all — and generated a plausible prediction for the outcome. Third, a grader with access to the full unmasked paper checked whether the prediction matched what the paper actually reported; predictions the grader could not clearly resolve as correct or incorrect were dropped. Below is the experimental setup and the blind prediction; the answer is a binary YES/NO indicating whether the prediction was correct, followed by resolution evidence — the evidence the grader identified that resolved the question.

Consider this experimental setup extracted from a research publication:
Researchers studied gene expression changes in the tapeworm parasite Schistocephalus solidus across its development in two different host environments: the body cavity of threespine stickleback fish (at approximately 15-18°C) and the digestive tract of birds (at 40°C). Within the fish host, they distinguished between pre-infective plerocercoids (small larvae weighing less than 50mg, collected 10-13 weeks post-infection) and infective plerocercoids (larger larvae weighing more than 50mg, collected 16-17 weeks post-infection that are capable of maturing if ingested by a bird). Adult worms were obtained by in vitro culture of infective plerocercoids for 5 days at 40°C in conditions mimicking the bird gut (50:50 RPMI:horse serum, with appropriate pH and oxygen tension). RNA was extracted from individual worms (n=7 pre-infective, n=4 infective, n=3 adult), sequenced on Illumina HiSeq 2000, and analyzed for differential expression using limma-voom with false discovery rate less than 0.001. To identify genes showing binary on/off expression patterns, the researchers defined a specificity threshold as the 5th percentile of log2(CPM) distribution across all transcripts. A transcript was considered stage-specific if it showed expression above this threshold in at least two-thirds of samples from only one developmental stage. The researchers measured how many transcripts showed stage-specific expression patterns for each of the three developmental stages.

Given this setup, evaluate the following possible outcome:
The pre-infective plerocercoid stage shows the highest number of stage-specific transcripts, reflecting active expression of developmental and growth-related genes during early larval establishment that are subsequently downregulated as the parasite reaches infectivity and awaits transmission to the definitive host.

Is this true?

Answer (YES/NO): NO